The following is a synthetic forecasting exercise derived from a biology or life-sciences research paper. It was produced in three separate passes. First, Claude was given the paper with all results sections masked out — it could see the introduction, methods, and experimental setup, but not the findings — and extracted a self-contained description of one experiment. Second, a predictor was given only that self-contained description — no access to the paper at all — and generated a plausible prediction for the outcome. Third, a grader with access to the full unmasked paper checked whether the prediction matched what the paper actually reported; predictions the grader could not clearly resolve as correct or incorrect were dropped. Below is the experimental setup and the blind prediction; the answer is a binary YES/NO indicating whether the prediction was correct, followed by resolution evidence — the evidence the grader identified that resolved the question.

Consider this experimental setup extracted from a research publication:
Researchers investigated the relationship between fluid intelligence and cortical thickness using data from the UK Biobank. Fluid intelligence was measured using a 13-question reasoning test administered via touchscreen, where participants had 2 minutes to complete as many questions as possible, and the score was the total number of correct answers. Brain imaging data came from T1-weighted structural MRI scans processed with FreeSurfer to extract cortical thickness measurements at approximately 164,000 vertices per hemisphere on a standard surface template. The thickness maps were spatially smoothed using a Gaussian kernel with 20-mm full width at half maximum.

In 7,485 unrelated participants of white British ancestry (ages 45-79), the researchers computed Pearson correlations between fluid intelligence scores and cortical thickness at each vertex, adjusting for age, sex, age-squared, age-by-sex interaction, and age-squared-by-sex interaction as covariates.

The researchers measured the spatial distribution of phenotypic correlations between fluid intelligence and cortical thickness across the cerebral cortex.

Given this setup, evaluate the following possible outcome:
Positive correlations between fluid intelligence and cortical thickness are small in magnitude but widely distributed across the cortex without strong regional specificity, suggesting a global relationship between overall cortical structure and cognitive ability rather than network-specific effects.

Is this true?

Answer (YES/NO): NO